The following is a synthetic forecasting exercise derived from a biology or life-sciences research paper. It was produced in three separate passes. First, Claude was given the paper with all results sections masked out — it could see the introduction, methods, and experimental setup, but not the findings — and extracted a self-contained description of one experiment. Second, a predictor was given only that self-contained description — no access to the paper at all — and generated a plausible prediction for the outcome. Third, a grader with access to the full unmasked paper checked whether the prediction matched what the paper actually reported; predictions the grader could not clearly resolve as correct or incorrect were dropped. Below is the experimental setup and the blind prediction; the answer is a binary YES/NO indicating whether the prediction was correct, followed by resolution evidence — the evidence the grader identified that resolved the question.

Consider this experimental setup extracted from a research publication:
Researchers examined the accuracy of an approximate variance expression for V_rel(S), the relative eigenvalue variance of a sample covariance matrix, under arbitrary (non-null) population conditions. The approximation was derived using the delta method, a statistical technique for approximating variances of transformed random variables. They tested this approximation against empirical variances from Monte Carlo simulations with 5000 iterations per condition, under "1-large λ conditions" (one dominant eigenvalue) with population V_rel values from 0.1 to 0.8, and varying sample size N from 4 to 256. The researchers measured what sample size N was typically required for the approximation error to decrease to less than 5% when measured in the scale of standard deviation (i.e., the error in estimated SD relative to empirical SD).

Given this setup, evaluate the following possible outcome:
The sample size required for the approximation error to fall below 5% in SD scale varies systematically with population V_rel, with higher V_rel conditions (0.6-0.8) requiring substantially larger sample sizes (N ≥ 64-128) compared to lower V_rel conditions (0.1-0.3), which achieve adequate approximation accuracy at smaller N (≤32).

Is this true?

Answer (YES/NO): NO